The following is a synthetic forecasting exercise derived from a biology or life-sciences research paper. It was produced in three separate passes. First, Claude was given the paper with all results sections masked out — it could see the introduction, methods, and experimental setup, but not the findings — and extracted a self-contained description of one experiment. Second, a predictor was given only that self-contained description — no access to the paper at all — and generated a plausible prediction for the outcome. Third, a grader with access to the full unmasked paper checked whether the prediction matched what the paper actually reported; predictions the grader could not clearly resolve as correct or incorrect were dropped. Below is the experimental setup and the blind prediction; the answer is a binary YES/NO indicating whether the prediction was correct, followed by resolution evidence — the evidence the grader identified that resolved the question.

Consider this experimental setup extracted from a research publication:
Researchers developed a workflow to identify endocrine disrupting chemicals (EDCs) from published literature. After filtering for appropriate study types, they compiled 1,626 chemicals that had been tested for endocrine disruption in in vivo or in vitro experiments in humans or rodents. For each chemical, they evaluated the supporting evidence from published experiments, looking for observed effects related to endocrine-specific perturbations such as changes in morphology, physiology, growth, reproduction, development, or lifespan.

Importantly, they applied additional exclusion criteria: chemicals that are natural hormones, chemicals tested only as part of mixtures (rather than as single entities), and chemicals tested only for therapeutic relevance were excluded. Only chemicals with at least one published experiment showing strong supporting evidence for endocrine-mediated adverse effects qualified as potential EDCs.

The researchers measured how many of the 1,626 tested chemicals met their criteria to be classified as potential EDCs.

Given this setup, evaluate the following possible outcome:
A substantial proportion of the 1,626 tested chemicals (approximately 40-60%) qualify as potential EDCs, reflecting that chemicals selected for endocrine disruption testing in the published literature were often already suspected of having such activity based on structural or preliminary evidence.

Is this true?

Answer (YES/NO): YES